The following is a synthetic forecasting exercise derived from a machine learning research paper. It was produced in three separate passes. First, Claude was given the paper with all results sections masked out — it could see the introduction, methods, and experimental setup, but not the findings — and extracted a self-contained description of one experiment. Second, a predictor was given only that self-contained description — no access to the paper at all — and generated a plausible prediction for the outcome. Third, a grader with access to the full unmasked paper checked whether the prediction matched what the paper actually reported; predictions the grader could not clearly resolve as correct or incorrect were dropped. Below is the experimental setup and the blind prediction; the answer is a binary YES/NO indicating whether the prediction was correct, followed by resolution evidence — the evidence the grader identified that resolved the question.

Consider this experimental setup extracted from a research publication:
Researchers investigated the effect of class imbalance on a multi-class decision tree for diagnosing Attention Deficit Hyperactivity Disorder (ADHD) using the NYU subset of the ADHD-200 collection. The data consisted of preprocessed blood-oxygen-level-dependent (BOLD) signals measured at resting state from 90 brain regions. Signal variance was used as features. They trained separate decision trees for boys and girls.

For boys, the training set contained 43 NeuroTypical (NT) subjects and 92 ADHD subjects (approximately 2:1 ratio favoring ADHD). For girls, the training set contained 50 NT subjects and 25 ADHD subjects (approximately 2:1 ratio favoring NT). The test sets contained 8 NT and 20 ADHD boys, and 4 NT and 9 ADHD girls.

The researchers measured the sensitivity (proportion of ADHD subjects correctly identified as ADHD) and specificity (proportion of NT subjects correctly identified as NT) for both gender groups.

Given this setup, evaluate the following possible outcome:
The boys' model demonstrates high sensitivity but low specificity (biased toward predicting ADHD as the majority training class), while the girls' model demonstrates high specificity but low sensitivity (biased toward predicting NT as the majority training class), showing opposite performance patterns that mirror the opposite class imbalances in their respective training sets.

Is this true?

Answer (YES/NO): YES